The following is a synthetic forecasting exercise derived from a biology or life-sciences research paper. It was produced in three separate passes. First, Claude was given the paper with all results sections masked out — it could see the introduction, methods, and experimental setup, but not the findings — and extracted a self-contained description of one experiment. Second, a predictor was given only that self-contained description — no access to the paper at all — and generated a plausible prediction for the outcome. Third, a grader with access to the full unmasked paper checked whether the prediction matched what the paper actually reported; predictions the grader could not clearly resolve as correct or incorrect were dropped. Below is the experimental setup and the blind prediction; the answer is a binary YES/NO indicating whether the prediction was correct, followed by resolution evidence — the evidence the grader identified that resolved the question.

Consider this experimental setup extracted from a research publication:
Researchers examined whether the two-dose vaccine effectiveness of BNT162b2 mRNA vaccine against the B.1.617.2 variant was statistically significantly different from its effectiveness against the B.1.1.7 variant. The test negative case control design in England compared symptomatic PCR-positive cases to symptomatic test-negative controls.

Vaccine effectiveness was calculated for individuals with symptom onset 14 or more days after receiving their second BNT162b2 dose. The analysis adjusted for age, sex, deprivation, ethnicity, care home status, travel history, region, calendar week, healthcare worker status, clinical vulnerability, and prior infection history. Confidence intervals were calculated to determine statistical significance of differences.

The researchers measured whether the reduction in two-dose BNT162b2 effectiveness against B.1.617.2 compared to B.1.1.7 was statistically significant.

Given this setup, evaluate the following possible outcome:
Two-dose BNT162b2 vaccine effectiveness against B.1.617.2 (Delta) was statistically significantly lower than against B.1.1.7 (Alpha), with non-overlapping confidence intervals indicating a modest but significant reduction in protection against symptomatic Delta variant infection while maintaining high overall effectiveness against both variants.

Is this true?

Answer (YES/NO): NO